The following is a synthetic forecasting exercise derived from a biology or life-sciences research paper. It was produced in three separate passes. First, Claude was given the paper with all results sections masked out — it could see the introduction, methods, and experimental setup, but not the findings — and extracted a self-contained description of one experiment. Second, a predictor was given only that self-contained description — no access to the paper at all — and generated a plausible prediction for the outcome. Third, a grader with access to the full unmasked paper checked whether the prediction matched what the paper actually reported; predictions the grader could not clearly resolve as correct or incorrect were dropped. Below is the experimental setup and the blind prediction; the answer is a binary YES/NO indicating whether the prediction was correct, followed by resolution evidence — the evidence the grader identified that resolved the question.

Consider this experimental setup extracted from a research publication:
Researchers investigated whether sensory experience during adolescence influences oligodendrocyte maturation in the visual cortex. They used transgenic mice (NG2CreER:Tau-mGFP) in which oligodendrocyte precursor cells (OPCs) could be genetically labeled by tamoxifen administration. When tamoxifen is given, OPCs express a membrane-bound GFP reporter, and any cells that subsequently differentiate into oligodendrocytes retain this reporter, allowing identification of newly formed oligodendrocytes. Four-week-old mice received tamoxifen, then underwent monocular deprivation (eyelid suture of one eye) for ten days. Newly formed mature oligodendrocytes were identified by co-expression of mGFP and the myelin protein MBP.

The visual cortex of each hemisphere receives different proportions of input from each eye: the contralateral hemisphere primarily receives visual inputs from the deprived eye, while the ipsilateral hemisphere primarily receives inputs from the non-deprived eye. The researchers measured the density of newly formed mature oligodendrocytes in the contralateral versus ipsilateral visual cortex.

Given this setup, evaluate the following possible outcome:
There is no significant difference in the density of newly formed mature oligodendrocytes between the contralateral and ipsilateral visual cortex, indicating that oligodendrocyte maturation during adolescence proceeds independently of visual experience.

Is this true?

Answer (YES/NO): NO